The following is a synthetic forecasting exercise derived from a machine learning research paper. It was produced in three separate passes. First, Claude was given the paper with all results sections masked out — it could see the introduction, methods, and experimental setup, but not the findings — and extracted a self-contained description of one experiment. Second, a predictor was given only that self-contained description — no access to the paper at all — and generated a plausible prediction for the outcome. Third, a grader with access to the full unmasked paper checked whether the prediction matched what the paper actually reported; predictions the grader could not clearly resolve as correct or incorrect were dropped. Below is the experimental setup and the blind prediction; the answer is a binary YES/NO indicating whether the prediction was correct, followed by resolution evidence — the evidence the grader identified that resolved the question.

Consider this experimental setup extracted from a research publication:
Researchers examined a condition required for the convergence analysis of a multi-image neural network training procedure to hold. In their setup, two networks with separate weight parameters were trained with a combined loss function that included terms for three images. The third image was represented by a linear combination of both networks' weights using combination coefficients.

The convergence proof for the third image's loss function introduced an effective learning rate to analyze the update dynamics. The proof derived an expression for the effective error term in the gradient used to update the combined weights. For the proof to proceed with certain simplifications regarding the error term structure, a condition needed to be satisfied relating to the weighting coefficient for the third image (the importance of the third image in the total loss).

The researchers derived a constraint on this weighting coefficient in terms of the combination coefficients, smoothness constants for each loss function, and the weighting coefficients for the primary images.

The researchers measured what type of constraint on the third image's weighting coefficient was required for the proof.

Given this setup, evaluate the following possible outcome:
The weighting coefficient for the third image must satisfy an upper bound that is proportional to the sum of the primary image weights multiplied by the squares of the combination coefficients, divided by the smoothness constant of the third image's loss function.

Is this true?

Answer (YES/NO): NO